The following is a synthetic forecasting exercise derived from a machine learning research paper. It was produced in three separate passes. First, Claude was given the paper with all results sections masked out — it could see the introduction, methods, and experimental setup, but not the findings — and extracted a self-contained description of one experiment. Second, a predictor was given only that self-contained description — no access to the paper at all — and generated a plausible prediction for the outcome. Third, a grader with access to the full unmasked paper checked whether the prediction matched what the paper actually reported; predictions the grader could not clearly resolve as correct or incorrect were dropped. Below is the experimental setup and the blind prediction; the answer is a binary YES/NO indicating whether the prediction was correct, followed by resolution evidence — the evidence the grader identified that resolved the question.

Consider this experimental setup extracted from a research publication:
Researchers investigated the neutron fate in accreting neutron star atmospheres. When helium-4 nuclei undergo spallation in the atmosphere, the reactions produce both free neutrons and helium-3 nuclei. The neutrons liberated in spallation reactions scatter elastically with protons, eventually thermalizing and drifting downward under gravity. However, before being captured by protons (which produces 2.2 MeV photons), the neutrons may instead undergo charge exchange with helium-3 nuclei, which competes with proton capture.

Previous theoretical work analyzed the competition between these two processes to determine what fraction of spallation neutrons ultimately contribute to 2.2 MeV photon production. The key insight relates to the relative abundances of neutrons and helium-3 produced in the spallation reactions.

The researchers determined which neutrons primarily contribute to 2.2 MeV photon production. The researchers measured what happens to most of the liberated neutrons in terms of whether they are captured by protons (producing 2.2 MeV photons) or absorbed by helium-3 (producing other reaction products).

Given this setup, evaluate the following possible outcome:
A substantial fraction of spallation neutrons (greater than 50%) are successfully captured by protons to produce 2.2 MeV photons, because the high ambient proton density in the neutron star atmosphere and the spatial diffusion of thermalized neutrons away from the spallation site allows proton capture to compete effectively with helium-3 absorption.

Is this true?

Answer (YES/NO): NO